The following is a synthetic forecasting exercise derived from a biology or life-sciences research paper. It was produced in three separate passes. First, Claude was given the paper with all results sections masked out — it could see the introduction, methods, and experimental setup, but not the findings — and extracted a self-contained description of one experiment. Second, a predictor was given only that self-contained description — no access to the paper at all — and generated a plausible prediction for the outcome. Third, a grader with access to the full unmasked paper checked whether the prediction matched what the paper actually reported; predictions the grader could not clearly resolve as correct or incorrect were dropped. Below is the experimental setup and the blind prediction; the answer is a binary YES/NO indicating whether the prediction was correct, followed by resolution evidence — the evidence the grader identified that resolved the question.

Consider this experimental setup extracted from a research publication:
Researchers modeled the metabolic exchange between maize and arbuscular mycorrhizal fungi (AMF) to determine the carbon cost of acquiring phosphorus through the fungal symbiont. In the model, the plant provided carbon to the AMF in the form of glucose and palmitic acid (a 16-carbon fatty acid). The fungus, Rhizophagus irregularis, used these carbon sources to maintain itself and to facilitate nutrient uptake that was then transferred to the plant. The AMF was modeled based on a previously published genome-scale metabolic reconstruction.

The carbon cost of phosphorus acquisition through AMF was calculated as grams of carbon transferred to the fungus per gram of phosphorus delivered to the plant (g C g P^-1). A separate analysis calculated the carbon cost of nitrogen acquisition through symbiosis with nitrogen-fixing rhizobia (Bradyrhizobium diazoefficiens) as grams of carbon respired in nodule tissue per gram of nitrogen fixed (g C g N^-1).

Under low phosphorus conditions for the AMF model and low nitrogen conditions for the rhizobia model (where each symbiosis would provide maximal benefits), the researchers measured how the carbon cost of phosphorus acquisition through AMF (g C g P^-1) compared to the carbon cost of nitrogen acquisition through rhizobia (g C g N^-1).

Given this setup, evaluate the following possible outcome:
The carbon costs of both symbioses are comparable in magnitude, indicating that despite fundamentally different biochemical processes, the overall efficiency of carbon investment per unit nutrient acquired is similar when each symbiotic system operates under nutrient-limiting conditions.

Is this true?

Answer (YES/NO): NO